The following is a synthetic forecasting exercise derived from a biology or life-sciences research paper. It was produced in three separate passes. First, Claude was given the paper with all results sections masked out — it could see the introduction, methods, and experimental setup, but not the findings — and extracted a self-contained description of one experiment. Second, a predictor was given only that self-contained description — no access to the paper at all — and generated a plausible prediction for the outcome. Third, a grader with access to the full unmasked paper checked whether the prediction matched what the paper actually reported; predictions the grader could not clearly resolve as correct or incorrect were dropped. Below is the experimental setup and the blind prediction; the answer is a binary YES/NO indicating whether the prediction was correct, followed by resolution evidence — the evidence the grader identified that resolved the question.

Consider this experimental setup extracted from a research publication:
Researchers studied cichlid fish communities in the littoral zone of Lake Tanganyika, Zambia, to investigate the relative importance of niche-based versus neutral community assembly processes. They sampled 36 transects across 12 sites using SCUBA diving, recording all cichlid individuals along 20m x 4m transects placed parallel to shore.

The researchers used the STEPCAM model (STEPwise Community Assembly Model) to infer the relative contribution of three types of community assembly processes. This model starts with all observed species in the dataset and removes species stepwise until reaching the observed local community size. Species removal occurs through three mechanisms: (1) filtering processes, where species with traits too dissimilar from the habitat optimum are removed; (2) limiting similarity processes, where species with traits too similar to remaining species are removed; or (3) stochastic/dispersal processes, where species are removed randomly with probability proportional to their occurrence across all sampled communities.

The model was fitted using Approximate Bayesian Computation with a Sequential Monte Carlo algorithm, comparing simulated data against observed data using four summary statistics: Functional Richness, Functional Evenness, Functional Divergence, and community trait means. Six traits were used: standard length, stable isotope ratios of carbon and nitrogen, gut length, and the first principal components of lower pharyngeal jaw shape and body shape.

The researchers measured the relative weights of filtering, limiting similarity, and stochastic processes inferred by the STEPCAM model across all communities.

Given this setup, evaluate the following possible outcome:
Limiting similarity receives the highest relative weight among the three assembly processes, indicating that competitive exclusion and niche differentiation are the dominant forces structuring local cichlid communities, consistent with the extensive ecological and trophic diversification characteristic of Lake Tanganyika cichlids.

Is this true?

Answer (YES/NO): NO